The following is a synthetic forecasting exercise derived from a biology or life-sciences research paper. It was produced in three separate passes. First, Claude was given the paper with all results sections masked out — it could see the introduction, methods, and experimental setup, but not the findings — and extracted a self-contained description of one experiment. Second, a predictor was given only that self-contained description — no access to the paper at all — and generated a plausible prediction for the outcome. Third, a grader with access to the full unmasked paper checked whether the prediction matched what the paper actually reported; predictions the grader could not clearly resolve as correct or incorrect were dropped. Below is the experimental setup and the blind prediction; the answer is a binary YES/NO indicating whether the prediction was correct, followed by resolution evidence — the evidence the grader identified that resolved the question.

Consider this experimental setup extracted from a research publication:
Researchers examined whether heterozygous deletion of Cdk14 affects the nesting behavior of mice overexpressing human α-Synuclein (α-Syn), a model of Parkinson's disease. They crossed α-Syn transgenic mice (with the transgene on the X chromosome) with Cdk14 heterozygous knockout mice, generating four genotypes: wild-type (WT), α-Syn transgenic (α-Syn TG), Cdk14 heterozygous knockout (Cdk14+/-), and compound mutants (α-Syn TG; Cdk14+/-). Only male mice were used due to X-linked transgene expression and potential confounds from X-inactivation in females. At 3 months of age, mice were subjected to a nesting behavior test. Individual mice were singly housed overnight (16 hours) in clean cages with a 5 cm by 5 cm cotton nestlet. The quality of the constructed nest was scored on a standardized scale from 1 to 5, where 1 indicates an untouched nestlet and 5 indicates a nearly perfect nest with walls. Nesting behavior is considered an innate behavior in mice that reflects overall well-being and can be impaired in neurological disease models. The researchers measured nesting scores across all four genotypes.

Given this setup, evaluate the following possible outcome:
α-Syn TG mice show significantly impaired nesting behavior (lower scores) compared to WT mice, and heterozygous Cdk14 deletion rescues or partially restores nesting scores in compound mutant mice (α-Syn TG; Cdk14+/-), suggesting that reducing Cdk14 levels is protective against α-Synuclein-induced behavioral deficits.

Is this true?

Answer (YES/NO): NO